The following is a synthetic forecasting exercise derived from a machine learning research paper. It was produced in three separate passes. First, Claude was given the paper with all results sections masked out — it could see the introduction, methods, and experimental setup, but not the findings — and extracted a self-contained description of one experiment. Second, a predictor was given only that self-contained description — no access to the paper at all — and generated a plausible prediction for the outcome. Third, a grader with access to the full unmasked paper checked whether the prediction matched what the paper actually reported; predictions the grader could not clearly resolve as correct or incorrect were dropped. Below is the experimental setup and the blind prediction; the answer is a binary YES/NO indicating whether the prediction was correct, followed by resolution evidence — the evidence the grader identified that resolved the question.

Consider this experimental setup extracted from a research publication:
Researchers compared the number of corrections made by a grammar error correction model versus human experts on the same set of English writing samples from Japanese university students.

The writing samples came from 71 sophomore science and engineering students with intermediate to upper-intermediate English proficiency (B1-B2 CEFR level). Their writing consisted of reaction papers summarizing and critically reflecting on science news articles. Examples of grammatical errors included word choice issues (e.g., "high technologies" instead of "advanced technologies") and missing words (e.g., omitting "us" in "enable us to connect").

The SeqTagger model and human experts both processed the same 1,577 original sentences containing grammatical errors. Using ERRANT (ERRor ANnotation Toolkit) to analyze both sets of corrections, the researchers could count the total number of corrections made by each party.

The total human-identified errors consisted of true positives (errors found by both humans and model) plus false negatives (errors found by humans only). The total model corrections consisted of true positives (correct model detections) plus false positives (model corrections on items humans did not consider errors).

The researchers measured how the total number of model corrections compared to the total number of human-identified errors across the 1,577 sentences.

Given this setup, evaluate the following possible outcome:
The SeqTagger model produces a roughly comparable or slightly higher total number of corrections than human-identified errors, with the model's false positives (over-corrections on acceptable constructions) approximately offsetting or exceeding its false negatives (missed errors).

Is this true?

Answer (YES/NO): NO